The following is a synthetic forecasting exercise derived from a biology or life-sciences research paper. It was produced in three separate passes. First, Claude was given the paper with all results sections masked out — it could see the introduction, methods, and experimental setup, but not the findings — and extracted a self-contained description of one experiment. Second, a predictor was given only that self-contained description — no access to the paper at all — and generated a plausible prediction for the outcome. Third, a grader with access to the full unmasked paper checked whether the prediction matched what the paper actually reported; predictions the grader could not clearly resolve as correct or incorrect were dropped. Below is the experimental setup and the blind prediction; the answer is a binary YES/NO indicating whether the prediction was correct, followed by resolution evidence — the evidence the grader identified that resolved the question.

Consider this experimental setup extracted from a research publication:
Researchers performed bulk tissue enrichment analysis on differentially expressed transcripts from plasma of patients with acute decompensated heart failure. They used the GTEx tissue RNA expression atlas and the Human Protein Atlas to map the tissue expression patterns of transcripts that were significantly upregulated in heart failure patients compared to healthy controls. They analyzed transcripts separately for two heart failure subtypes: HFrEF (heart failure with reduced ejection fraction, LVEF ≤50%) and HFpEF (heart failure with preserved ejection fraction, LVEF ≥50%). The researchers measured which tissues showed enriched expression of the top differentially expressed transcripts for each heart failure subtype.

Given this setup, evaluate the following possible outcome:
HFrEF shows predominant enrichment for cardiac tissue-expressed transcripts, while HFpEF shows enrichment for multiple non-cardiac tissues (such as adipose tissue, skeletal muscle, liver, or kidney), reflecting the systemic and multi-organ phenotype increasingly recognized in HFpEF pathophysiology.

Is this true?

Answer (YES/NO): YES